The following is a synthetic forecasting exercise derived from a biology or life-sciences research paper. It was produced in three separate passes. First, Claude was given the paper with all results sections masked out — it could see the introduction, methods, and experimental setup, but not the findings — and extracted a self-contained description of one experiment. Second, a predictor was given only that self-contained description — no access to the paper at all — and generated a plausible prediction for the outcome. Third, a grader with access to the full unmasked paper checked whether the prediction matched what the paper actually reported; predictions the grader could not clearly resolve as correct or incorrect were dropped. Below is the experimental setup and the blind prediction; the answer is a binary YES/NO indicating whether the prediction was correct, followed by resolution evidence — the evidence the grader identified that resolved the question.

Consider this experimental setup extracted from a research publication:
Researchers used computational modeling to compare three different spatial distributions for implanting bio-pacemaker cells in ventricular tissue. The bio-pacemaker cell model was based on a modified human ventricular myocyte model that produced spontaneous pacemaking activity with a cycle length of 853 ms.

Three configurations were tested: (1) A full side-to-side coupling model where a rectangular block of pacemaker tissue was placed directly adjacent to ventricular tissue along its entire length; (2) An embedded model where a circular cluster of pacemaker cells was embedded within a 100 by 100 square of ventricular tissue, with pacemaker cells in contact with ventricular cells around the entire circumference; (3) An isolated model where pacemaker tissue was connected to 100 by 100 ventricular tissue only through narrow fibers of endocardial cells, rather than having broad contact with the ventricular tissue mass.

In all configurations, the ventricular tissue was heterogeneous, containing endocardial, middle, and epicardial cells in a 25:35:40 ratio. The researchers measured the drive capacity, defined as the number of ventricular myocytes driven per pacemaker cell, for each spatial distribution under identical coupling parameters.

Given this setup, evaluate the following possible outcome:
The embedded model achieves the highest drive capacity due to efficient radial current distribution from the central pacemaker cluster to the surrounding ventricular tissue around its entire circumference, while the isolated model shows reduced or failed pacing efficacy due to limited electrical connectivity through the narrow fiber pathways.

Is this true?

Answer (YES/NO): NO